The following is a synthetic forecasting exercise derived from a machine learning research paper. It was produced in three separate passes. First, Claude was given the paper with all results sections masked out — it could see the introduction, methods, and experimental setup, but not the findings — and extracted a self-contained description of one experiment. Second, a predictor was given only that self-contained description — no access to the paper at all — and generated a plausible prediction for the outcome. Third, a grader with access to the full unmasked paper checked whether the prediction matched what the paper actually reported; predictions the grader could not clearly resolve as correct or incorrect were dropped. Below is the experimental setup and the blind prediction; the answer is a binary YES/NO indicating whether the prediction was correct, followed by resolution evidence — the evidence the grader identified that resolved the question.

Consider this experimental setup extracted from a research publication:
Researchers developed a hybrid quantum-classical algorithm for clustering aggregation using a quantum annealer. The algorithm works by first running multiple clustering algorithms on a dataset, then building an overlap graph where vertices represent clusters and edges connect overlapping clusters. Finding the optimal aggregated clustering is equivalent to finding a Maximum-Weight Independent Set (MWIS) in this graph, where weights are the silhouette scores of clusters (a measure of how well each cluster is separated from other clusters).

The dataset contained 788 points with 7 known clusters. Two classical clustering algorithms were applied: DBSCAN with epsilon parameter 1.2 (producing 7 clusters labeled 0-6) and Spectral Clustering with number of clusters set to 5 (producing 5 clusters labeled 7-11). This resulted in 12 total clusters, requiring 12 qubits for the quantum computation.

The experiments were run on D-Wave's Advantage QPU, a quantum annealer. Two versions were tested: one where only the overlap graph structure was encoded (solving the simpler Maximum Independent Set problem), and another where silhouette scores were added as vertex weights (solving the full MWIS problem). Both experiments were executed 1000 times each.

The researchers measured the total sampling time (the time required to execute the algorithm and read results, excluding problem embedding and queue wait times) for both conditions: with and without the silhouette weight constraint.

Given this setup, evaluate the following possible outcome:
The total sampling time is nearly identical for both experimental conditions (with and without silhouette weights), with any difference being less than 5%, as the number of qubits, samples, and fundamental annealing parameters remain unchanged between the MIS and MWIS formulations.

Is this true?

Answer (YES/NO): NO